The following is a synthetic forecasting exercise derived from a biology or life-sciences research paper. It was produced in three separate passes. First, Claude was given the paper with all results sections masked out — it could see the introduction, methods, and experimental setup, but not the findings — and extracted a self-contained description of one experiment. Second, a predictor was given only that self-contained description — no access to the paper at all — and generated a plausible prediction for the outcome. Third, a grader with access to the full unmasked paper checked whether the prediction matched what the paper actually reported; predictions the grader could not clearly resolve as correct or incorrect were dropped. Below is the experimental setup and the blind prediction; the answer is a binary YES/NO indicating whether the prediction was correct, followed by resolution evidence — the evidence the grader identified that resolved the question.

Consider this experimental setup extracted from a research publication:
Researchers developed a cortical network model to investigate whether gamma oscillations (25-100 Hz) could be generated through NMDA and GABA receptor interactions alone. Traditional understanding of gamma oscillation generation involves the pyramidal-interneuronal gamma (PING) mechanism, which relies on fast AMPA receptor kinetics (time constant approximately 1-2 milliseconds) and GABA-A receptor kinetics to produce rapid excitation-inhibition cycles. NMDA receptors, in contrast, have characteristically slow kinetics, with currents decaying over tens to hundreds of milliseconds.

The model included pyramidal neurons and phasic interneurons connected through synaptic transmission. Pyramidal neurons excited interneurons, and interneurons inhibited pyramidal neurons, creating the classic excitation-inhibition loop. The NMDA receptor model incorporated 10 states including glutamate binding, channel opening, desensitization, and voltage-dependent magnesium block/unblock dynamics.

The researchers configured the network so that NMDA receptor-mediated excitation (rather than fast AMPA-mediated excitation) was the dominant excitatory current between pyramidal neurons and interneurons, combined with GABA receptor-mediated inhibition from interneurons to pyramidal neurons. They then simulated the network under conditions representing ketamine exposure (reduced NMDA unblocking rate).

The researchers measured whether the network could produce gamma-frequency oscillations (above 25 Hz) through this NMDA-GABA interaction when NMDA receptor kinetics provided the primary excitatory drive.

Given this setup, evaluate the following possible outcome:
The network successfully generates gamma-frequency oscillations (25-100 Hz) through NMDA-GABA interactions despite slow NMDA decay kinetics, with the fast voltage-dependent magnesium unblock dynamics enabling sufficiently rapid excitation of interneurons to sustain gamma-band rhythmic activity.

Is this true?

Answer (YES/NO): YES